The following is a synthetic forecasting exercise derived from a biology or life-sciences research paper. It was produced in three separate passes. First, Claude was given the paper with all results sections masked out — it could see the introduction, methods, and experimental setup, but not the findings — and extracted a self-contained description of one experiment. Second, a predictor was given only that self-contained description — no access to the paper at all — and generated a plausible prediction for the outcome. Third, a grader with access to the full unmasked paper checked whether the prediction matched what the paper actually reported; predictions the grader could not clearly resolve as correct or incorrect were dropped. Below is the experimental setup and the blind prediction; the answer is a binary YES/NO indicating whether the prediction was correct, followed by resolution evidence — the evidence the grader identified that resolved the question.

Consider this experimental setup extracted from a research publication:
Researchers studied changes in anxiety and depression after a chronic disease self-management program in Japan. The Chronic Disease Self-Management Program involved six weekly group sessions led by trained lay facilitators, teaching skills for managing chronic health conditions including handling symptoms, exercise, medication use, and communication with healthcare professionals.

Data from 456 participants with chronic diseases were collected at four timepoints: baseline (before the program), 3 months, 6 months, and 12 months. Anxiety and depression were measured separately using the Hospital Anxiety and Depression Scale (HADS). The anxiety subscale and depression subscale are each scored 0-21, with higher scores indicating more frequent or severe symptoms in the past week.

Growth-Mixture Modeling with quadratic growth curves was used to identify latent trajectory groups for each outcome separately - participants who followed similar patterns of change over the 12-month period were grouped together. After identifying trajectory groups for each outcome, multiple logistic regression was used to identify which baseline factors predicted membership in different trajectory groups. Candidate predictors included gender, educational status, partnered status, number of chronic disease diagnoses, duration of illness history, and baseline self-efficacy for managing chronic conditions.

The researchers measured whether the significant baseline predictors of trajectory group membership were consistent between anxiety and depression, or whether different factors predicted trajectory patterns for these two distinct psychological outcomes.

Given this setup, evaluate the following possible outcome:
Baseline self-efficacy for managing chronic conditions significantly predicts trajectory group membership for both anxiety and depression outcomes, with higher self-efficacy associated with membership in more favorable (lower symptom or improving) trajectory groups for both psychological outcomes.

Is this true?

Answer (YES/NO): YES